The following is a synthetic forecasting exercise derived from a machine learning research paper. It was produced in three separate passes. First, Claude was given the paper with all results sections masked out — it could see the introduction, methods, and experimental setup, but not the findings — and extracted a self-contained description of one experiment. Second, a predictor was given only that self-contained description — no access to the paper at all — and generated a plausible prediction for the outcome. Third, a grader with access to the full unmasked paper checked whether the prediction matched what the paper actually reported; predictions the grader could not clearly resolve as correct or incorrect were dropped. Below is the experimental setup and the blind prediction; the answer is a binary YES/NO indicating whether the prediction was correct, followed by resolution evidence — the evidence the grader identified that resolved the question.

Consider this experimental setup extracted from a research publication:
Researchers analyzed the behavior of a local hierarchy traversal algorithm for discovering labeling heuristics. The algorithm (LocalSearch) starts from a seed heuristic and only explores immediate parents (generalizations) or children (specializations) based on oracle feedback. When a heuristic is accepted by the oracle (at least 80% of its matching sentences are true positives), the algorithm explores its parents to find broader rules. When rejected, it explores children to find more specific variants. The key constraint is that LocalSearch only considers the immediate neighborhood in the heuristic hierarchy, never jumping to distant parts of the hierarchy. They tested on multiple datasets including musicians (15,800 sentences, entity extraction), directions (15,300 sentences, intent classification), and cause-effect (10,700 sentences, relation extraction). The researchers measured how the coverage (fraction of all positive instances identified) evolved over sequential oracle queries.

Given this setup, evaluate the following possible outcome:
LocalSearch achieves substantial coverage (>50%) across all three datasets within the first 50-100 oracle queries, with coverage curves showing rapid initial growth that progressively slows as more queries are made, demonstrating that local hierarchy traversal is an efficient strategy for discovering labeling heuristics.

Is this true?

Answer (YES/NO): NO